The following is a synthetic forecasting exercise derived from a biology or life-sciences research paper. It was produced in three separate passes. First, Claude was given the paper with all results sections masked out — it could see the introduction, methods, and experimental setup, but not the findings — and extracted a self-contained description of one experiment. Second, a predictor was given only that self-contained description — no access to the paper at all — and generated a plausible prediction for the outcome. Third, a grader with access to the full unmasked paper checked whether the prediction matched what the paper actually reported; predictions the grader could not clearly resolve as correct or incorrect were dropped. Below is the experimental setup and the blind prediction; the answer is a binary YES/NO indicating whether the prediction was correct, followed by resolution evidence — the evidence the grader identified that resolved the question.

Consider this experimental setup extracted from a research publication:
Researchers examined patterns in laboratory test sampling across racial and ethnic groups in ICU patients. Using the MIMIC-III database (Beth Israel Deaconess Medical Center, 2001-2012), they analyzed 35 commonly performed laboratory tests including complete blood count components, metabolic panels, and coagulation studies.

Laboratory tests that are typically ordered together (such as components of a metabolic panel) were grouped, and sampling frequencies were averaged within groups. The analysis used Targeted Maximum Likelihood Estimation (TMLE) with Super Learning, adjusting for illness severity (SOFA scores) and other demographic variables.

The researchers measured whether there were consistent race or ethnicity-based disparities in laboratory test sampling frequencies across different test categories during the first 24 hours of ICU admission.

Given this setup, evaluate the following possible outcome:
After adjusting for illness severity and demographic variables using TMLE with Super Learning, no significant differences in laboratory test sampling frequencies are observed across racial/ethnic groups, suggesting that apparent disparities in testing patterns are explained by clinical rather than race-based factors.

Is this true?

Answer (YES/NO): NO